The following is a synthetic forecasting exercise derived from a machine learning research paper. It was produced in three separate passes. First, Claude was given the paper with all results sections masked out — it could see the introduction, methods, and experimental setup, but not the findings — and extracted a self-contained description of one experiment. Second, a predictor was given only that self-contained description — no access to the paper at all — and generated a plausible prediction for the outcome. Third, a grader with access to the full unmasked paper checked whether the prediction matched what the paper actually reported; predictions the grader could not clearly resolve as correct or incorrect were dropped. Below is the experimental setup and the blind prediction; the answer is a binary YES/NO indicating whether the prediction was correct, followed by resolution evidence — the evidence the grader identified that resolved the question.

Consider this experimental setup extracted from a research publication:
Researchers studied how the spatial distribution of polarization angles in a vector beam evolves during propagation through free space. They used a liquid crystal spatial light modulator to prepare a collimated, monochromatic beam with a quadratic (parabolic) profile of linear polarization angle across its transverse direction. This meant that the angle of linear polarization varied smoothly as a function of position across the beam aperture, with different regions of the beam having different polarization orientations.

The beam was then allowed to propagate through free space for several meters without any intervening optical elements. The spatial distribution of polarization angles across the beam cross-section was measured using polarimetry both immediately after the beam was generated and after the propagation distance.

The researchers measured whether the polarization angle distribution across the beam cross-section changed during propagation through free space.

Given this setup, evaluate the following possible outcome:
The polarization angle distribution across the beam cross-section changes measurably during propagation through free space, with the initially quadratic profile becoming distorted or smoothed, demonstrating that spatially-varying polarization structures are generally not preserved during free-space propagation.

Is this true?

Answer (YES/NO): NO